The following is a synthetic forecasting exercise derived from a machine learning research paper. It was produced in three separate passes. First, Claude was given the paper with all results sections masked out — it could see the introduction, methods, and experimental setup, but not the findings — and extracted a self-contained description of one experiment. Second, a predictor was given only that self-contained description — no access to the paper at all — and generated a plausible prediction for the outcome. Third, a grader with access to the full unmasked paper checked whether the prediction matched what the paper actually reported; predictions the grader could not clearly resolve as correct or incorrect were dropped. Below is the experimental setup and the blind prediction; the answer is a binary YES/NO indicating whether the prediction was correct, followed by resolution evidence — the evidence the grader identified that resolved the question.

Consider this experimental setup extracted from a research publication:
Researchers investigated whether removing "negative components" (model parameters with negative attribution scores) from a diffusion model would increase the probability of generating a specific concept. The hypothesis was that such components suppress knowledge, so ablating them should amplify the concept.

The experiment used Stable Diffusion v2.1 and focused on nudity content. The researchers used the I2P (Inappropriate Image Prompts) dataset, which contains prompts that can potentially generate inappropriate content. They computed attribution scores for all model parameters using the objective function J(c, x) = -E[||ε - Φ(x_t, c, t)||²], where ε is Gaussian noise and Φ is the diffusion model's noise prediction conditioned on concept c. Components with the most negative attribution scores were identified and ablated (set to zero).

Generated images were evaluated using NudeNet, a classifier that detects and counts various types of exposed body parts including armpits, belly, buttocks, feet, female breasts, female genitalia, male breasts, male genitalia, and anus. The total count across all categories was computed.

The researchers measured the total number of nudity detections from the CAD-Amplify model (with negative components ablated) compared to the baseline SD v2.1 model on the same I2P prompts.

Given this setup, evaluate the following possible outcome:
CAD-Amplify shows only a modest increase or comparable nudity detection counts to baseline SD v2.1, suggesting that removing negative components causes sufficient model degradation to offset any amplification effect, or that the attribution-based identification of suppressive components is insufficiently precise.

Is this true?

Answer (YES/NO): YES